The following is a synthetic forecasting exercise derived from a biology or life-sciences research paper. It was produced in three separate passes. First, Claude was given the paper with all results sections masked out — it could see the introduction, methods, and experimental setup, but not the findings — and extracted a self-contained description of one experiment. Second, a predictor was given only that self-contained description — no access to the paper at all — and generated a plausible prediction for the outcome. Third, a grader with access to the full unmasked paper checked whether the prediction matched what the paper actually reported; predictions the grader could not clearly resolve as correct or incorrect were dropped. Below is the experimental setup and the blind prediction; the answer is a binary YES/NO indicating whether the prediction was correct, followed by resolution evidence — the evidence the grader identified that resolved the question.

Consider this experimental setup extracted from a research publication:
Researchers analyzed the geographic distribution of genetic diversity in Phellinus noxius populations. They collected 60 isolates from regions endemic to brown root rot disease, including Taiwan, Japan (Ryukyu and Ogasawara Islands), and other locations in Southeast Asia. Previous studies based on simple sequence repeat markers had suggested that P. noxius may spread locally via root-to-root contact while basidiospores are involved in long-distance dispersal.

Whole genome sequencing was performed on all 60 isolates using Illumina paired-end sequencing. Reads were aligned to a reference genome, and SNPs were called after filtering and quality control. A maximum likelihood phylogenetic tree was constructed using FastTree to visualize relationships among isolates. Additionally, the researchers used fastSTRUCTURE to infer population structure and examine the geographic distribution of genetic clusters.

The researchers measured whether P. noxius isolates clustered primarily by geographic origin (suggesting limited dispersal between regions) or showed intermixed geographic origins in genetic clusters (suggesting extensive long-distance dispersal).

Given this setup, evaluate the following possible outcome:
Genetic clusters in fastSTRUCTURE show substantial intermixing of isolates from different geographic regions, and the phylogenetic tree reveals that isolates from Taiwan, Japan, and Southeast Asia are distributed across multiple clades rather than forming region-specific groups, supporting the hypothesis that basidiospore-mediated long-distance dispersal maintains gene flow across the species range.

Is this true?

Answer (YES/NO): NO